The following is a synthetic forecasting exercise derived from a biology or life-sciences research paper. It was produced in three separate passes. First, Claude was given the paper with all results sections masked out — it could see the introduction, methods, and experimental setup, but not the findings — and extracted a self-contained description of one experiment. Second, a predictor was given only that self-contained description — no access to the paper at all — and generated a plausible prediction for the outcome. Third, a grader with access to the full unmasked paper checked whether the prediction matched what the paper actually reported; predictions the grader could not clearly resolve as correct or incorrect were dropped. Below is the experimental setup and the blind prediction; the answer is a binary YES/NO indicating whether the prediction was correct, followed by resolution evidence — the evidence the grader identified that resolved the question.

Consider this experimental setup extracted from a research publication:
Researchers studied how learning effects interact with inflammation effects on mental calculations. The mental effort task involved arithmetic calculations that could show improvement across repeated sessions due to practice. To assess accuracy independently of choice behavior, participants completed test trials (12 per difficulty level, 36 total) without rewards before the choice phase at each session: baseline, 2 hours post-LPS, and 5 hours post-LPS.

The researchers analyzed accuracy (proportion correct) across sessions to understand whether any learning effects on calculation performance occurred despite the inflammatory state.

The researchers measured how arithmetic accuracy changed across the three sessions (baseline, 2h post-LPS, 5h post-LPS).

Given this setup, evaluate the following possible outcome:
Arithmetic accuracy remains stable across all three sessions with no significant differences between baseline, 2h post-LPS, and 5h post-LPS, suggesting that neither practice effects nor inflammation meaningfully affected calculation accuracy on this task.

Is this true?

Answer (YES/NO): NO